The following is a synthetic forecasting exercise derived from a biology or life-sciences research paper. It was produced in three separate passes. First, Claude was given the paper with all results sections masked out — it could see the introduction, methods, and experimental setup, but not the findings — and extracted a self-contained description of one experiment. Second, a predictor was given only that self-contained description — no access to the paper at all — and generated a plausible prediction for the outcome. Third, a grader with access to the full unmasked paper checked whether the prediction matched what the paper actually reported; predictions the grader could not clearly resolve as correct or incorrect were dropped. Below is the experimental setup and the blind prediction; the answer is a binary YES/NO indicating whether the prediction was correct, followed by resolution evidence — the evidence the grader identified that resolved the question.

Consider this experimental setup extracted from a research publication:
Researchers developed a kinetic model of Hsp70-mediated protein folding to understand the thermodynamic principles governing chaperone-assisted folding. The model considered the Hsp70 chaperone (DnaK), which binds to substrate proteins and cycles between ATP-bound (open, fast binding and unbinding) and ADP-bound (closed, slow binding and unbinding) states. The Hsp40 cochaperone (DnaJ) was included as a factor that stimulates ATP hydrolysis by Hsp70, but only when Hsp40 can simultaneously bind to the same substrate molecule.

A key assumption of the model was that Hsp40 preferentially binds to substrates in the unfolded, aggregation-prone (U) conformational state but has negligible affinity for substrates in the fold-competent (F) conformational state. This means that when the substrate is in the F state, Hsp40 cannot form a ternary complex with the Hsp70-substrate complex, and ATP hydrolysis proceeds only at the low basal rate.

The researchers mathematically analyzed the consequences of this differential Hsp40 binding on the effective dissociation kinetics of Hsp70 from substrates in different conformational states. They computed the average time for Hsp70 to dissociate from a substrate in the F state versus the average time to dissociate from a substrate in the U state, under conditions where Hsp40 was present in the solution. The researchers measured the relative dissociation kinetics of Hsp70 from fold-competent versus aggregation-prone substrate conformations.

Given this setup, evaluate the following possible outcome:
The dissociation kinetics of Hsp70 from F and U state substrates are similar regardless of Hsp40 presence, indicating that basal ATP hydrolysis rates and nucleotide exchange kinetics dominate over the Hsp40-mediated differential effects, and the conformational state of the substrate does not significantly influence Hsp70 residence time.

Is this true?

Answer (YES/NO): NO